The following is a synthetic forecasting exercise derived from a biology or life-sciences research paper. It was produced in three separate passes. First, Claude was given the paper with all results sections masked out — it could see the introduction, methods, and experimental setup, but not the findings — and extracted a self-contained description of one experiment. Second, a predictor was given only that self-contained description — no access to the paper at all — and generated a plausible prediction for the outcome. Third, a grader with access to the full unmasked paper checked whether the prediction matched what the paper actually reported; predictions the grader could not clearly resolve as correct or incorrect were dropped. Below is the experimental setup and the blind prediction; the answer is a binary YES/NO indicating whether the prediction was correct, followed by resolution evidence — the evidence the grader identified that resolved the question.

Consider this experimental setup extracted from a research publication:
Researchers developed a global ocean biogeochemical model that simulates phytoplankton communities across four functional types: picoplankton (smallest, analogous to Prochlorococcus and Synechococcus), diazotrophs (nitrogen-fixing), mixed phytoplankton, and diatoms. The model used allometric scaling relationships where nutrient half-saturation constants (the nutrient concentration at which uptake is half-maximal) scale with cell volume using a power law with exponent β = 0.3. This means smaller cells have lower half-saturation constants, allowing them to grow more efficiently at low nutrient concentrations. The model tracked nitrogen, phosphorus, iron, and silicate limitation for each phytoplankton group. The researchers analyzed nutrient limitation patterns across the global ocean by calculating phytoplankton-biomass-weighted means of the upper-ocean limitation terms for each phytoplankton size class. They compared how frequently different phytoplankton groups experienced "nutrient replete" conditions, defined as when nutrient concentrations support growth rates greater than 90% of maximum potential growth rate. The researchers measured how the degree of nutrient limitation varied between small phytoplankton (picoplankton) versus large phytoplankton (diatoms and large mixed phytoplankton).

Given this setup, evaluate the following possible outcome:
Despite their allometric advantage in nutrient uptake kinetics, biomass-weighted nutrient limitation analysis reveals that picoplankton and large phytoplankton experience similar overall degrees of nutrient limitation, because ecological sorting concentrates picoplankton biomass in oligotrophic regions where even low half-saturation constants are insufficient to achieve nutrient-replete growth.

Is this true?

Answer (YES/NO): NO